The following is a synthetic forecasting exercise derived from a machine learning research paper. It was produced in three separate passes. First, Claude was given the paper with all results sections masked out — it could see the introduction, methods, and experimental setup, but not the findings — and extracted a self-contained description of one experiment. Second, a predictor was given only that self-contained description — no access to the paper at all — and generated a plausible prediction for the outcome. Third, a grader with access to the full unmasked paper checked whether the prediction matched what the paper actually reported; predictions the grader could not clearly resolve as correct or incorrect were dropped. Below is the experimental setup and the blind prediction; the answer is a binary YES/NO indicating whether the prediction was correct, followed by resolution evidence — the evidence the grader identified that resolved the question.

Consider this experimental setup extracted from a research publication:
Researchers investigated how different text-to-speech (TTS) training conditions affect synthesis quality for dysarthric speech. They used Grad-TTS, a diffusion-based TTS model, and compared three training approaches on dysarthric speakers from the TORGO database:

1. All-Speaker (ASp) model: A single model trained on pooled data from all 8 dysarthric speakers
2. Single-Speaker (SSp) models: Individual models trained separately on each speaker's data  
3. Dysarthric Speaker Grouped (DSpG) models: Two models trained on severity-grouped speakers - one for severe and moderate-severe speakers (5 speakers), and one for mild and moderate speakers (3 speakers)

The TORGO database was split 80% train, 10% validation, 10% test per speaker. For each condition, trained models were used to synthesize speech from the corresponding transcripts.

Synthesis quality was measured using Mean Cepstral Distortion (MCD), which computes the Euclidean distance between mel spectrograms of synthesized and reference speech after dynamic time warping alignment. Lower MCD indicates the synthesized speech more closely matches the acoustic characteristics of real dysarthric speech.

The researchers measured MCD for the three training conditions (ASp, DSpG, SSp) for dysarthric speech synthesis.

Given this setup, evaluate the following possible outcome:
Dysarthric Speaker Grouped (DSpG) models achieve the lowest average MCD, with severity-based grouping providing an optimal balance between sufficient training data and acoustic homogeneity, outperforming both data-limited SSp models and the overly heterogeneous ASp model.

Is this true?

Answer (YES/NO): NO